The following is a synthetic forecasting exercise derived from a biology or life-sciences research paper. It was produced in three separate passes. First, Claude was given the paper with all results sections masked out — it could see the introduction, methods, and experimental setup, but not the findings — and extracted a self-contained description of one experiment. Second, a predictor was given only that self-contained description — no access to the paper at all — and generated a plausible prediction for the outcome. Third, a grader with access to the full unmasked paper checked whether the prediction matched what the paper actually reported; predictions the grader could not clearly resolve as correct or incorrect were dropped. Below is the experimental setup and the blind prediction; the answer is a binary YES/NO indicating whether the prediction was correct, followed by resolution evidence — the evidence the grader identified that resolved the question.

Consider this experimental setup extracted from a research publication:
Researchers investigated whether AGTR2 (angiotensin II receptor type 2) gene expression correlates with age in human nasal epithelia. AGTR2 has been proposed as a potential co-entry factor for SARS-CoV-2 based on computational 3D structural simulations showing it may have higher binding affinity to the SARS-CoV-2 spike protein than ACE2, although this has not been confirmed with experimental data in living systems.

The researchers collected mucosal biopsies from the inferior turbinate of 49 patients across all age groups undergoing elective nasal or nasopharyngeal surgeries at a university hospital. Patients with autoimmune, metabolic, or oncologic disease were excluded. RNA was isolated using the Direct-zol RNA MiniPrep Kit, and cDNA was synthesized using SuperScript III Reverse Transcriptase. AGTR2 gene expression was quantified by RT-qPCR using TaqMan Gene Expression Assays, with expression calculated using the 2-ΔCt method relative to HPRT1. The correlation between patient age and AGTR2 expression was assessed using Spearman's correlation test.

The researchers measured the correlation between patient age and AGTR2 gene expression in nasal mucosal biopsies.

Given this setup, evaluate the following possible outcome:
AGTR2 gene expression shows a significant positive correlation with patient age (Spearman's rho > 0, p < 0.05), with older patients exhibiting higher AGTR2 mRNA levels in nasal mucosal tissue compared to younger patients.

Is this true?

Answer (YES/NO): NO